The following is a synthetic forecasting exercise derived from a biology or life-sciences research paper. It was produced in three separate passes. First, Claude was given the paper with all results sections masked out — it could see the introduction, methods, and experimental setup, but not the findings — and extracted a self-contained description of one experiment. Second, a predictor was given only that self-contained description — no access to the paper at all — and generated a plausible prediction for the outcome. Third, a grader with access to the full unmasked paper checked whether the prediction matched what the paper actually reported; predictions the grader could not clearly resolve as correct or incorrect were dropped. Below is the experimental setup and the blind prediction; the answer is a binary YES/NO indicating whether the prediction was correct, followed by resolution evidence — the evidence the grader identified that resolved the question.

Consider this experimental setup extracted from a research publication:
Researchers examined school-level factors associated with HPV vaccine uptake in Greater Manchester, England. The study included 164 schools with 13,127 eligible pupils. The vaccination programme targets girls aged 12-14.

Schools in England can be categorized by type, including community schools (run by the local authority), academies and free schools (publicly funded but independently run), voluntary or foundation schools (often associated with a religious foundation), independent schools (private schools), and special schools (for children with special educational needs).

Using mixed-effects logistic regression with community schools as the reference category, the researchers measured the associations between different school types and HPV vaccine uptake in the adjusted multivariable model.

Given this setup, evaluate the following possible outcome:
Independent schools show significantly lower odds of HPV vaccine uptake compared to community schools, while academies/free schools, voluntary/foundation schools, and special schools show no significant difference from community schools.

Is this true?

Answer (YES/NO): NO